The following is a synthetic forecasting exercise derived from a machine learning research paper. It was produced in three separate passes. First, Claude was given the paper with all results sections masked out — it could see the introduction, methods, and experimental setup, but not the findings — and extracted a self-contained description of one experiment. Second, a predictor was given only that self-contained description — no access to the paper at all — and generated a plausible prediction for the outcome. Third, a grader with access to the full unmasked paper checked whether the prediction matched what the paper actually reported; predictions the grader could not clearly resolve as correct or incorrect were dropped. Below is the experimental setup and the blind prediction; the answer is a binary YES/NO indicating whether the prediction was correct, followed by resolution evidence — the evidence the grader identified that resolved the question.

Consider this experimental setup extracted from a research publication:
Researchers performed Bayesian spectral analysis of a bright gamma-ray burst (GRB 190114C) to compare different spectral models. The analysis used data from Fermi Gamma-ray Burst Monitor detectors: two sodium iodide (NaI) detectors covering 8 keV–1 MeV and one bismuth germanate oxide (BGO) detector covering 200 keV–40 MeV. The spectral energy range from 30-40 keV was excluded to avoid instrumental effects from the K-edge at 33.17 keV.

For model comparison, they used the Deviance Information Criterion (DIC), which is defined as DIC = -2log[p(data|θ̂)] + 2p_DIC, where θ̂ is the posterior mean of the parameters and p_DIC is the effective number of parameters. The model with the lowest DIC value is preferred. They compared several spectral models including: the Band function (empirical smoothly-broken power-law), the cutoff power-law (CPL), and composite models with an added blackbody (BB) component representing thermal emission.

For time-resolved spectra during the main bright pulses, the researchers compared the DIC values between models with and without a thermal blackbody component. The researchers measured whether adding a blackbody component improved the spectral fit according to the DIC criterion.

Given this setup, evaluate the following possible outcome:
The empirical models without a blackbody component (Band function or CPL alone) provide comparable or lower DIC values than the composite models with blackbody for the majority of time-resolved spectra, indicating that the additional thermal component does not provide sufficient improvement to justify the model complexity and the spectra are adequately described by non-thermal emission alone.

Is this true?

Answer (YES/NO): NO